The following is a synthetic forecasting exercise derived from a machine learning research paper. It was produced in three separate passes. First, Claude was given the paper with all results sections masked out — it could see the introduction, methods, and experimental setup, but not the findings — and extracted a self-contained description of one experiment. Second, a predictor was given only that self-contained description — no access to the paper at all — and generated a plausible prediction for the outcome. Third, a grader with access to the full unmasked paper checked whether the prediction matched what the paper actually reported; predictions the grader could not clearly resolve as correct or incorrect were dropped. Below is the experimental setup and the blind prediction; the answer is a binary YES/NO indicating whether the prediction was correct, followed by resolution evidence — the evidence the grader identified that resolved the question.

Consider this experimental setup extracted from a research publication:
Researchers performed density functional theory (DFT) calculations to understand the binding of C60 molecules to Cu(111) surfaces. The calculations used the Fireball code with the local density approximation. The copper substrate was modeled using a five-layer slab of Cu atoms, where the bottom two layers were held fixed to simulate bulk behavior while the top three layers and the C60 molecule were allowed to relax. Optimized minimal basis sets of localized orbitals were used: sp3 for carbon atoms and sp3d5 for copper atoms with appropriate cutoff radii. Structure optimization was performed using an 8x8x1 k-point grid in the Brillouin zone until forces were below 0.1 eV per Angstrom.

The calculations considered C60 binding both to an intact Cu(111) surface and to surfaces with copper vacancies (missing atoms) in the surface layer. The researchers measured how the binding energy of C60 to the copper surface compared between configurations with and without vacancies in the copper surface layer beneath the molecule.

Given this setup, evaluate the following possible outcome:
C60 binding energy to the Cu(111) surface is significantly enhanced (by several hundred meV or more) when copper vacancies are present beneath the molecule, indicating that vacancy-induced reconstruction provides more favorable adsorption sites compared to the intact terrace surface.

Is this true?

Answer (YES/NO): YES